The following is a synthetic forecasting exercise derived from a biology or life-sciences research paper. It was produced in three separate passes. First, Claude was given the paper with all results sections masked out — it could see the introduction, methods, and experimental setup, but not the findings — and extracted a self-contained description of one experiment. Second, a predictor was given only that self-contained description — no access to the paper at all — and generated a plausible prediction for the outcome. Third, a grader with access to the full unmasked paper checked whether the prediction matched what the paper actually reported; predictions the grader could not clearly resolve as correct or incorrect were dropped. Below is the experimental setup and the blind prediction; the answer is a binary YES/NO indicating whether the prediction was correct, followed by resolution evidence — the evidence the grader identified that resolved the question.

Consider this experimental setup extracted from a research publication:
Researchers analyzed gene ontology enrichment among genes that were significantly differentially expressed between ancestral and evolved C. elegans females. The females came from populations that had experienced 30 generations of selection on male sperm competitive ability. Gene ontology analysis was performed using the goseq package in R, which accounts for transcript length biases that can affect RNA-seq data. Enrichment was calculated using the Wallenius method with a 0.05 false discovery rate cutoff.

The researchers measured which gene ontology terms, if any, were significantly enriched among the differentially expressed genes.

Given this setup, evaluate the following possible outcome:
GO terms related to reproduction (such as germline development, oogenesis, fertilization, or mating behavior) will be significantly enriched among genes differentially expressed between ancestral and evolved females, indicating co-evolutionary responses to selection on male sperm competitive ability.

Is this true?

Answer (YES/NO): NO